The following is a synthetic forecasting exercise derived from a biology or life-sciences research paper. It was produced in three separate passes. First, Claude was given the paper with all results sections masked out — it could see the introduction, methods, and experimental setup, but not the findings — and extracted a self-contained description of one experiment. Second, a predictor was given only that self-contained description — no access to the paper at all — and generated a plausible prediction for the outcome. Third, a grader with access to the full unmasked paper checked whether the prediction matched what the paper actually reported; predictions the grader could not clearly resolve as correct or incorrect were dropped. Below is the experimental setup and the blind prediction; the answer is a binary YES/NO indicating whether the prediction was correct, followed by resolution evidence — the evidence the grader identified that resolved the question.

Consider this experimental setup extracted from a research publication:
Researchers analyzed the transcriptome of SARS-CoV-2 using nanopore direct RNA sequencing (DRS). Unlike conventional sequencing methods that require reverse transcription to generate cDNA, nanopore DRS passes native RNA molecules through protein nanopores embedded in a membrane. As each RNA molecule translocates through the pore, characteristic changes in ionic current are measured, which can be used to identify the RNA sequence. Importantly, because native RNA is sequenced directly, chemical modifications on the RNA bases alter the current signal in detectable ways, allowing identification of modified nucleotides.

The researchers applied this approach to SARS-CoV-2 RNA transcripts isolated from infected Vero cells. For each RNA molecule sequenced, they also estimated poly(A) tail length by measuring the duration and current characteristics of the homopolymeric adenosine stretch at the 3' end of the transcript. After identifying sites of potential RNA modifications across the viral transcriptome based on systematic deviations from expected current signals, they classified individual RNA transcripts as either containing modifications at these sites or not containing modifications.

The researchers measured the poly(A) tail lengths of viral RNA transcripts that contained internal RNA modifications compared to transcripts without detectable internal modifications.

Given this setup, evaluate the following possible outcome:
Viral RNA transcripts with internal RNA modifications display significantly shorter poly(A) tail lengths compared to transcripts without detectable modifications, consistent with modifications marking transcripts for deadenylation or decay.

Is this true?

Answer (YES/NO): YES